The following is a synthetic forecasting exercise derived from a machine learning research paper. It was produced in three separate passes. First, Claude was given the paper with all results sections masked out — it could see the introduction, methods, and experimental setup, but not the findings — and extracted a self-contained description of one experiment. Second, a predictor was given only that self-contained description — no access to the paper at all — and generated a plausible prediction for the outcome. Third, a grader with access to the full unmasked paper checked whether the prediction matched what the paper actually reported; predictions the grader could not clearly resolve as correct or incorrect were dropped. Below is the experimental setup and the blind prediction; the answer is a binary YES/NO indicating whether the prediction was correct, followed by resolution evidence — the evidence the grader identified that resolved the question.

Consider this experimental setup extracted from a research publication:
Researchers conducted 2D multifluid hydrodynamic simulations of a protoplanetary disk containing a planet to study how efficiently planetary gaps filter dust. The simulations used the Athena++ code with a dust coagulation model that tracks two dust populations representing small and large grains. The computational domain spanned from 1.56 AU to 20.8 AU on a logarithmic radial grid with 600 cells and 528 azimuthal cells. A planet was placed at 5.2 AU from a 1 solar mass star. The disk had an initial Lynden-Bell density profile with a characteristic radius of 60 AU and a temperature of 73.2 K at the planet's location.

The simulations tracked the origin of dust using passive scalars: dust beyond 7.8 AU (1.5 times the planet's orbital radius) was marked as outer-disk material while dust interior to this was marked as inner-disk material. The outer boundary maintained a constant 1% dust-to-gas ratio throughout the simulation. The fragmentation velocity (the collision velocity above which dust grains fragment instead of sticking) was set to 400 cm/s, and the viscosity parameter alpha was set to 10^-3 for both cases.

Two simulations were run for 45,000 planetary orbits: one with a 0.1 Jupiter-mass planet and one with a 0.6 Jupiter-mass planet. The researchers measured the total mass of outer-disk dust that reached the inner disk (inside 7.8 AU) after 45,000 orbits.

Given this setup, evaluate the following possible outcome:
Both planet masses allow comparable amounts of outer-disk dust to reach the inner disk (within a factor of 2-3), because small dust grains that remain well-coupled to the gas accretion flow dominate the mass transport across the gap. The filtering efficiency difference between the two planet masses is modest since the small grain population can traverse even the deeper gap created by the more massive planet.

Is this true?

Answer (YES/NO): NO